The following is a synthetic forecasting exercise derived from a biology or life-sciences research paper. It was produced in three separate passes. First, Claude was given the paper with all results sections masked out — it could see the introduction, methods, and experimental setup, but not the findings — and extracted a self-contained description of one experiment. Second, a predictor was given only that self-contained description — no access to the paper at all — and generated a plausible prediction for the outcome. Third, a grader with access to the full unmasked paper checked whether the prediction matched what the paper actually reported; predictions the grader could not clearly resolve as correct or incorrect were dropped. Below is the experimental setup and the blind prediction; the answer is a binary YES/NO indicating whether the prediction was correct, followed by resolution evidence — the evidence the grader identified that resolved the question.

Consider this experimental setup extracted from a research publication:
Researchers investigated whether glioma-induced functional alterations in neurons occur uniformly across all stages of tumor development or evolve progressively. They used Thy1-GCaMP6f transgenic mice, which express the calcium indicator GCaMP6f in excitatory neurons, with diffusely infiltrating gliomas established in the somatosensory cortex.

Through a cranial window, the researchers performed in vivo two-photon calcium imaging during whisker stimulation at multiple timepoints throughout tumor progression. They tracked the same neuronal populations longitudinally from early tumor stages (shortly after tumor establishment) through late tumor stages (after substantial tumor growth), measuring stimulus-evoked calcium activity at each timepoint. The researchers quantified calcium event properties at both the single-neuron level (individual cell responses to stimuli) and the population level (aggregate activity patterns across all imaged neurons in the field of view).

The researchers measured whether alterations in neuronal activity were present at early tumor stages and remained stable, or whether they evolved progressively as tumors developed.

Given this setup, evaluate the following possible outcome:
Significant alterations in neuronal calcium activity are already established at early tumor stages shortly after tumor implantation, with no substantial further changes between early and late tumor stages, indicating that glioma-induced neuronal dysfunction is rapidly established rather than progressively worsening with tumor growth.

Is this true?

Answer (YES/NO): NO